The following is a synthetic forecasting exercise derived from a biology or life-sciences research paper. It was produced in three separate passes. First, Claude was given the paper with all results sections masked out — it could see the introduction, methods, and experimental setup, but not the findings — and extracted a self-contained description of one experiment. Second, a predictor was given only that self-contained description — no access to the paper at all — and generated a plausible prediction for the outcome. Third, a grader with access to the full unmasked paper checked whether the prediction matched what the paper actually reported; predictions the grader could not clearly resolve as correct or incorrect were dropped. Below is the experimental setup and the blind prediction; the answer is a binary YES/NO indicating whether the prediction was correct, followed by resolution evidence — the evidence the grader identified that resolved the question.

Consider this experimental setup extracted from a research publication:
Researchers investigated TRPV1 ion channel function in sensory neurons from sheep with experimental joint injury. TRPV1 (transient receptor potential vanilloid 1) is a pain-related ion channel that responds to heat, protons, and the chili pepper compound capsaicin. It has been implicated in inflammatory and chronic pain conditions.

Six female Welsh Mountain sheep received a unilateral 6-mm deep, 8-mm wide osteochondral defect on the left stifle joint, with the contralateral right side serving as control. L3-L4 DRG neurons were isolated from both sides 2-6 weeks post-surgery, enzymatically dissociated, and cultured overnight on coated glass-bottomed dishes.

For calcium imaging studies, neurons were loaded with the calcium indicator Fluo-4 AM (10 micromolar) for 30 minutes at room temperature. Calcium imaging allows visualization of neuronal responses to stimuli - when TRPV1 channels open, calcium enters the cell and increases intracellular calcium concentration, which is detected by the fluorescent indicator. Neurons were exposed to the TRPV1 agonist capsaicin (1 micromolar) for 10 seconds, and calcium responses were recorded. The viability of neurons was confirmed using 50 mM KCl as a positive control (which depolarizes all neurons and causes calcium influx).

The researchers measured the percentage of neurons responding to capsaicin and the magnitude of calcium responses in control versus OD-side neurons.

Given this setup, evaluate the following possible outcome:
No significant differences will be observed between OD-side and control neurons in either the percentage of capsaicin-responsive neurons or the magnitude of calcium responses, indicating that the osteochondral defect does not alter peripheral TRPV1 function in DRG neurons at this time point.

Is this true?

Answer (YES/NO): NO